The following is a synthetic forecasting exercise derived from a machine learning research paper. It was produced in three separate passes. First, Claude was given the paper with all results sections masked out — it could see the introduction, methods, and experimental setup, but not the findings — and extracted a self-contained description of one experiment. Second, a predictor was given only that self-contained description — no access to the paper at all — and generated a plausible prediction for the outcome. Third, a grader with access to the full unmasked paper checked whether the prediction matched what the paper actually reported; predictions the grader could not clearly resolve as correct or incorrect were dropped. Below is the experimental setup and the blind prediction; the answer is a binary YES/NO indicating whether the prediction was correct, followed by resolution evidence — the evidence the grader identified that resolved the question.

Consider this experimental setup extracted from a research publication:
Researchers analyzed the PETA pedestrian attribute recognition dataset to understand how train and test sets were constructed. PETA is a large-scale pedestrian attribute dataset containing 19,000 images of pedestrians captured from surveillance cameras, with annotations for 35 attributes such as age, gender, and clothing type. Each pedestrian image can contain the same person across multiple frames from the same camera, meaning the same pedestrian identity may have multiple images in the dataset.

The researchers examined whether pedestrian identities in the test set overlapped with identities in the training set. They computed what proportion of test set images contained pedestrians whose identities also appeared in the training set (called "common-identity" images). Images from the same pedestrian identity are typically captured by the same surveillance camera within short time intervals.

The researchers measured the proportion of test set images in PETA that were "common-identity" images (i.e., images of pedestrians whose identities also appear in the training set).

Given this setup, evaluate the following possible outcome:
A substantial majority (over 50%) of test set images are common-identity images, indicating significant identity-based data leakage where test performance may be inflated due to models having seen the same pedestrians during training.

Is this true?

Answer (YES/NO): YES